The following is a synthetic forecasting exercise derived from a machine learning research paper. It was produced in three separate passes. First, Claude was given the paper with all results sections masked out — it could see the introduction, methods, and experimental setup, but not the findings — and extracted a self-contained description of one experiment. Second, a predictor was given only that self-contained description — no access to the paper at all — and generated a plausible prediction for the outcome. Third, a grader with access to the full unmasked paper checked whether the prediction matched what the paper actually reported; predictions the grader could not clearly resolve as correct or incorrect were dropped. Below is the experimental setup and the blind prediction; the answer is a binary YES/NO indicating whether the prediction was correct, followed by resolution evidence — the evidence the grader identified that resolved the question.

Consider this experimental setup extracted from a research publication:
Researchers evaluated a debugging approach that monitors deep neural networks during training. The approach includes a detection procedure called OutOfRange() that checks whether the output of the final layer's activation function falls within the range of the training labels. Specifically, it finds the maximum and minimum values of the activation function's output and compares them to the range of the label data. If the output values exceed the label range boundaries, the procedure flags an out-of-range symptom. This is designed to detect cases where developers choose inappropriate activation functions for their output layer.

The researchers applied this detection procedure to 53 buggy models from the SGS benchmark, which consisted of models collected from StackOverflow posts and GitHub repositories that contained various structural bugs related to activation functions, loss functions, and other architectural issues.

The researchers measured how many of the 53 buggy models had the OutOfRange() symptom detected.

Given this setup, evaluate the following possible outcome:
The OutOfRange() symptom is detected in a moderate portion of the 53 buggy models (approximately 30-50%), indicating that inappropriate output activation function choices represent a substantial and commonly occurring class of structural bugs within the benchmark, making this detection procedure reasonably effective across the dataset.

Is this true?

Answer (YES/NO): NO